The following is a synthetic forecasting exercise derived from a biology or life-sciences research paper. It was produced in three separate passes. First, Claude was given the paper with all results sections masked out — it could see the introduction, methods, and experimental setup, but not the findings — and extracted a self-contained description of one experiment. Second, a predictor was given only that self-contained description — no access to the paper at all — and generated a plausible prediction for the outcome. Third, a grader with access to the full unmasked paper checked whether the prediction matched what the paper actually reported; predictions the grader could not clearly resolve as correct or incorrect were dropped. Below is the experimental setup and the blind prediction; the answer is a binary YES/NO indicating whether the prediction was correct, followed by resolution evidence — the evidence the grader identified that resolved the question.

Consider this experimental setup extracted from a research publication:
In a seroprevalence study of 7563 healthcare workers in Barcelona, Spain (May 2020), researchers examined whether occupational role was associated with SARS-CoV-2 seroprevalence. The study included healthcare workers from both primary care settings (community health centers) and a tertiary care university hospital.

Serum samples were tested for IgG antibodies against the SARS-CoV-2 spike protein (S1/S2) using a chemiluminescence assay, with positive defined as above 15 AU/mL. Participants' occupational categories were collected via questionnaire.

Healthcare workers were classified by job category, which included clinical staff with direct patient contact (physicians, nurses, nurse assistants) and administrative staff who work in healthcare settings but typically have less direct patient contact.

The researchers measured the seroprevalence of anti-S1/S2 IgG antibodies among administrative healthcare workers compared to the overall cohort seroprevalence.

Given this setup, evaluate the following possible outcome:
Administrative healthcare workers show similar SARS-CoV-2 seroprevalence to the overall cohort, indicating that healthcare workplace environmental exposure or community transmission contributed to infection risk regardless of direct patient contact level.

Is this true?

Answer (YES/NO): NO